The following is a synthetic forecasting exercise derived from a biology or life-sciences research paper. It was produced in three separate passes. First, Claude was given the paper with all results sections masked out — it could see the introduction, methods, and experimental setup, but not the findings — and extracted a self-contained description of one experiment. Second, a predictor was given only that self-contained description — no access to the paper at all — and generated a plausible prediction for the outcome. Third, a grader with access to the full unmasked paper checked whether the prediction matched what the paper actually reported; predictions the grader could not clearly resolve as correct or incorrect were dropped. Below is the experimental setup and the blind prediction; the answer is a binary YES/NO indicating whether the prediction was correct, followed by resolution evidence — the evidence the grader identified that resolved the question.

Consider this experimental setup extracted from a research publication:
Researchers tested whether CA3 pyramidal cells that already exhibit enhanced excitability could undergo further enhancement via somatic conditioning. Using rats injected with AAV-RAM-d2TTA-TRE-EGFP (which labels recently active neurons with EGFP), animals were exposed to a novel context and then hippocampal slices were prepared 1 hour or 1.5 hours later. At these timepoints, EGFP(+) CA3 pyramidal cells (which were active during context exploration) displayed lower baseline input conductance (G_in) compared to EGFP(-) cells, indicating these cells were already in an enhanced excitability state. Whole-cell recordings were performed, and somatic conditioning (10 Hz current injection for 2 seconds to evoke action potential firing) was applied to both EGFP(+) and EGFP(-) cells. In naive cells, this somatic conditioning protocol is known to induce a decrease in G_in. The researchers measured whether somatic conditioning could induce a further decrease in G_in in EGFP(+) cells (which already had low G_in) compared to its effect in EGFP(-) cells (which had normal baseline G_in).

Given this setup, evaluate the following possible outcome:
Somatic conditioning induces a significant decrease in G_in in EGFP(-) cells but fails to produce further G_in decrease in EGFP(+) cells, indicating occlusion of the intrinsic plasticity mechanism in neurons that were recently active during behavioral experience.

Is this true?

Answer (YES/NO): YES